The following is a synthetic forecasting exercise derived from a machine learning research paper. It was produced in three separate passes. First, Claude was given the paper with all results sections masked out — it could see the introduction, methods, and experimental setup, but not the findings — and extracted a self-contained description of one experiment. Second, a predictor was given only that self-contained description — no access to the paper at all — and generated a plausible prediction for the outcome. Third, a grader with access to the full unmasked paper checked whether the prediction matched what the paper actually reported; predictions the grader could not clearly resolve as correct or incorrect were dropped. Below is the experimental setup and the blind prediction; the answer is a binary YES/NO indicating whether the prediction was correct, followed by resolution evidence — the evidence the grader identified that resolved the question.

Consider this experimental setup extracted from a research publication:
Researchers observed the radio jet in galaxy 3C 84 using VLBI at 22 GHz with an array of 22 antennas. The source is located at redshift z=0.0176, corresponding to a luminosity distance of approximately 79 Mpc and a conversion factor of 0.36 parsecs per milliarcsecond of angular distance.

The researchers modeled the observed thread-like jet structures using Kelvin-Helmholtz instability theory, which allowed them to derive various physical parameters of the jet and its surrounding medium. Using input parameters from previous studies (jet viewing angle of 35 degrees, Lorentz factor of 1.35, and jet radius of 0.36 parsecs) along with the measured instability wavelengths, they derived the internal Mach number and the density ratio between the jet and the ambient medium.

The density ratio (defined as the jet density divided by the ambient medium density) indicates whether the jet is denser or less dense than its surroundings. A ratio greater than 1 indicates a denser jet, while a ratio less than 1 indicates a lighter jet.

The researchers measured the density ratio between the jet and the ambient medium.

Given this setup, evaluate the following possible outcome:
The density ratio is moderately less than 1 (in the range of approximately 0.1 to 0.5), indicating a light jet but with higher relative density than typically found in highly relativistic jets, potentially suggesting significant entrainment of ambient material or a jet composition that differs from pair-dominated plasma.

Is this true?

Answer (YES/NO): NO